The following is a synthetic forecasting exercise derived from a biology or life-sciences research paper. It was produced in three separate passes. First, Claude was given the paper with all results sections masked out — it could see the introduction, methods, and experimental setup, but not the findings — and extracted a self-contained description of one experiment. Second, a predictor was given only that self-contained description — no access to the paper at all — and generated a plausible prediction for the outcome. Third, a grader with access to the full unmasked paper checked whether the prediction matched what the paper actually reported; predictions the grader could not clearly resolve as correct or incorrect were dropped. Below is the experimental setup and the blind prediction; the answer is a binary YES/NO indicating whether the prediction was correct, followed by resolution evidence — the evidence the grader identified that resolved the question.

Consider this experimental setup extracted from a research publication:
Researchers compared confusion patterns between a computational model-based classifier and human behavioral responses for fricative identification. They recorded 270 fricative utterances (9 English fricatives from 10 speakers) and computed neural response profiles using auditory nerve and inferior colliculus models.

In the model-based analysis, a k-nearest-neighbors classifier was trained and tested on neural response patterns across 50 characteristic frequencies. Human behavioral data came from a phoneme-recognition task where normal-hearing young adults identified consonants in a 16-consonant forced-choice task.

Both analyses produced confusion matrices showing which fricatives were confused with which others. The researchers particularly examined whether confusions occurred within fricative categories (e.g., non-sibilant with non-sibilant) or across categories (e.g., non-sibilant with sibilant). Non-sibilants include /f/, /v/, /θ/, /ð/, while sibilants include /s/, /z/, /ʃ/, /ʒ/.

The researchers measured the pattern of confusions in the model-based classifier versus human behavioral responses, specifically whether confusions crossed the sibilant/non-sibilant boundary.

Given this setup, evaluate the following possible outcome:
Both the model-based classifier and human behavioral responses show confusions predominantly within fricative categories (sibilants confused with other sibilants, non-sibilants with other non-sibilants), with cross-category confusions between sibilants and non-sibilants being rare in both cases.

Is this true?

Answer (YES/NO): NO